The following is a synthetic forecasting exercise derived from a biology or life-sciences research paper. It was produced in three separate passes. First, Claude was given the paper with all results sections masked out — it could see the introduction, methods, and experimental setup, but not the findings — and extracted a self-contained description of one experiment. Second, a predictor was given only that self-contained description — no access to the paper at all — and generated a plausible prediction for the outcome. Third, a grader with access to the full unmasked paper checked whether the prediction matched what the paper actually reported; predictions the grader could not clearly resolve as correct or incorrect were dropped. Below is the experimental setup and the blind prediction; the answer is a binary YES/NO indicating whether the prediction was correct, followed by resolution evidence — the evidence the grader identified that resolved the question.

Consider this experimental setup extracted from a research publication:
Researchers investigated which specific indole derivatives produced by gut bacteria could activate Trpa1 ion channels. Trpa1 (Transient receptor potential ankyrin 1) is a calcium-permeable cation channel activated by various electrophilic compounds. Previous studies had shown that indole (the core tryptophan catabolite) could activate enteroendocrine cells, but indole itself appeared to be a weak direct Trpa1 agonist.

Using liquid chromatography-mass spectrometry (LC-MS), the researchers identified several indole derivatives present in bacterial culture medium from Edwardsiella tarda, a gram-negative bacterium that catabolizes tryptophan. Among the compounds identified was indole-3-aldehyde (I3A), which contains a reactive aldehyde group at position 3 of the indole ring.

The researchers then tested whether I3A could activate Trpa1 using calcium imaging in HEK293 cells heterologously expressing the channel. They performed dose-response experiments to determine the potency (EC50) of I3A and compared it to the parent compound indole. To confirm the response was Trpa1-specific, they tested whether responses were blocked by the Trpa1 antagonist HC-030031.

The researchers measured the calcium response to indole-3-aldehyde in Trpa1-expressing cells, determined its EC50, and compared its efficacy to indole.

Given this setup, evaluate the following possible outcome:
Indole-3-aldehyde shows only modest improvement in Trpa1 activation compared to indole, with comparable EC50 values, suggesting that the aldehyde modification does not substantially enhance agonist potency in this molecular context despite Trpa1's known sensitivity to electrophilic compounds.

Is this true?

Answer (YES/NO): NO